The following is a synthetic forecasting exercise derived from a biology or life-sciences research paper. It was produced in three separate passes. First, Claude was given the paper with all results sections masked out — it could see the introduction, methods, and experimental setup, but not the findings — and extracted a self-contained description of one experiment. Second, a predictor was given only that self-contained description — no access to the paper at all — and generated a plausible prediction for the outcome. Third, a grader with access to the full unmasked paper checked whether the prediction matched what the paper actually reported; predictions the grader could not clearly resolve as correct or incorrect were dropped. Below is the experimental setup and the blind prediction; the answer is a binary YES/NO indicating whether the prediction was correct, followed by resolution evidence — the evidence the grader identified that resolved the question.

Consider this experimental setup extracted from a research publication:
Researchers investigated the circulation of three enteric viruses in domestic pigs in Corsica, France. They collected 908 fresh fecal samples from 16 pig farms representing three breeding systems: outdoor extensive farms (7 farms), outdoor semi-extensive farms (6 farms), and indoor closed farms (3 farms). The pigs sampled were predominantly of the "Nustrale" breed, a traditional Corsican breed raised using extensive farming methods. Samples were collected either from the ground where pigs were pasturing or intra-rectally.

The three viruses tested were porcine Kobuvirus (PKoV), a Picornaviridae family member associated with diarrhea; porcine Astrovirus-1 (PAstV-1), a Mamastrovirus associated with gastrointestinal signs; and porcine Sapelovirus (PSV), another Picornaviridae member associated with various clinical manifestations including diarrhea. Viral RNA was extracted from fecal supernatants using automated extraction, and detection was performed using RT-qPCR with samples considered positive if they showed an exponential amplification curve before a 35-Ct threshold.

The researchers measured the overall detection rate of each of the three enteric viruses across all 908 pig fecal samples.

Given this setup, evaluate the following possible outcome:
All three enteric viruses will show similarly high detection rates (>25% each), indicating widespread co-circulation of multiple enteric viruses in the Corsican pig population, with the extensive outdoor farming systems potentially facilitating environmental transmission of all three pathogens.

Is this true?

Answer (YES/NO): NO